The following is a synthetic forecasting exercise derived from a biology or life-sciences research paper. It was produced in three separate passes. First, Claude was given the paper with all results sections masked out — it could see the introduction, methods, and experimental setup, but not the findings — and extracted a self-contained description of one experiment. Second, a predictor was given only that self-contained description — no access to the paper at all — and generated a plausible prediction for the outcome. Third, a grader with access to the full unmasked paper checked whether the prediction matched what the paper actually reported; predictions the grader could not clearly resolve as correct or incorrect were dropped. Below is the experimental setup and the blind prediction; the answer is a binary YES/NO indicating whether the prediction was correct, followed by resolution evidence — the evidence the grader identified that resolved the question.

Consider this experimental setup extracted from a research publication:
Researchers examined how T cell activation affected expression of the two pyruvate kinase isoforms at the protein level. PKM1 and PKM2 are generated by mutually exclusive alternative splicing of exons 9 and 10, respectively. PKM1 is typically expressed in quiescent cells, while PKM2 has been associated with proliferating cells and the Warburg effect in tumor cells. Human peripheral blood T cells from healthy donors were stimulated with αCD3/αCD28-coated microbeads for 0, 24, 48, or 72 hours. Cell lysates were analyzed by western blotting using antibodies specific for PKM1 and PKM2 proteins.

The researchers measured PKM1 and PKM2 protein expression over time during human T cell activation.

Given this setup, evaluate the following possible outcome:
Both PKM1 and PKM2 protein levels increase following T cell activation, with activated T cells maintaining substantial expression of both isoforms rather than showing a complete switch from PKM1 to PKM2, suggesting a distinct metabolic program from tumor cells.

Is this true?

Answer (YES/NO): NO